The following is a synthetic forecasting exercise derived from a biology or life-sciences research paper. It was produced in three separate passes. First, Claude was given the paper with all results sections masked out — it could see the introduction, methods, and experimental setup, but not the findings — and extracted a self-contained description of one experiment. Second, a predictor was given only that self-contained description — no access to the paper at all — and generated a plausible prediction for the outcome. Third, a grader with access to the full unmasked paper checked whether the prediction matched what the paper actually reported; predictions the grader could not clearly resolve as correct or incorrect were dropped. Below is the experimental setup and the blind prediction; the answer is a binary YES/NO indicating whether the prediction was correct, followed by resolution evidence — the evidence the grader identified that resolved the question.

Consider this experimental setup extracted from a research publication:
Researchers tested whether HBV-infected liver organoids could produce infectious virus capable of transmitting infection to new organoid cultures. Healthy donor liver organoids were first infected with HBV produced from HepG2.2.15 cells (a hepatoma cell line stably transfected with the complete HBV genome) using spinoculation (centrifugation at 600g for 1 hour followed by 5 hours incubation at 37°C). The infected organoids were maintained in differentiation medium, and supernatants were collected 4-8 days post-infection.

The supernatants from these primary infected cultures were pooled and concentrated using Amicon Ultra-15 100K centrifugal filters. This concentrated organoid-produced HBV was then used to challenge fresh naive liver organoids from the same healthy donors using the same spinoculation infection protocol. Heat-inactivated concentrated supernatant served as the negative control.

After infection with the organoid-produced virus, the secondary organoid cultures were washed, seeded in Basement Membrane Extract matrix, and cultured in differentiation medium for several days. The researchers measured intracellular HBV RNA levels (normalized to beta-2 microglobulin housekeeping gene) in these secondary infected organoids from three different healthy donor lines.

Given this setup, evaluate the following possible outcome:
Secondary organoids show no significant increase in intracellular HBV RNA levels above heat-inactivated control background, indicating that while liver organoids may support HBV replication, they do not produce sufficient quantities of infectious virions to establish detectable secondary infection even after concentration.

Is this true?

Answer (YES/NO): NO